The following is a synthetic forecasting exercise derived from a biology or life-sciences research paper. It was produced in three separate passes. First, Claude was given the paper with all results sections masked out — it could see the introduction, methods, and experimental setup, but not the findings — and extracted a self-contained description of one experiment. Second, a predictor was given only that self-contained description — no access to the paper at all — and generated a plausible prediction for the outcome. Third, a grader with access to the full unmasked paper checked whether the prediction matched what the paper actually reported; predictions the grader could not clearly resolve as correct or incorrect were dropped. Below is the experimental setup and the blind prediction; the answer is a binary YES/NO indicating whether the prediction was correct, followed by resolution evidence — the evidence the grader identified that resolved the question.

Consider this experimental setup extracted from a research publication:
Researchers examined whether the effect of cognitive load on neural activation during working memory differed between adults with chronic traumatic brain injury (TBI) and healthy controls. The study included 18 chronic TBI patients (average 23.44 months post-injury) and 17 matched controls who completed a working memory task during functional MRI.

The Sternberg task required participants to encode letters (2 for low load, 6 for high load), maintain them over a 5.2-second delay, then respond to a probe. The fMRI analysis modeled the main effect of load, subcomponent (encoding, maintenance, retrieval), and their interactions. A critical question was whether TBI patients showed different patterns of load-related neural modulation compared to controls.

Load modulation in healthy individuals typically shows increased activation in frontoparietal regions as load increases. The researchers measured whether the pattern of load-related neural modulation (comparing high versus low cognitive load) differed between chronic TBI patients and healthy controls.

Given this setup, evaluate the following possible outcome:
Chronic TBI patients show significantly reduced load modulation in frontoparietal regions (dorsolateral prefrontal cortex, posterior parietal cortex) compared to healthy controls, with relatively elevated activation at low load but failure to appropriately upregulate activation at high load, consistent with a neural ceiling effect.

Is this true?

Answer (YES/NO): NO